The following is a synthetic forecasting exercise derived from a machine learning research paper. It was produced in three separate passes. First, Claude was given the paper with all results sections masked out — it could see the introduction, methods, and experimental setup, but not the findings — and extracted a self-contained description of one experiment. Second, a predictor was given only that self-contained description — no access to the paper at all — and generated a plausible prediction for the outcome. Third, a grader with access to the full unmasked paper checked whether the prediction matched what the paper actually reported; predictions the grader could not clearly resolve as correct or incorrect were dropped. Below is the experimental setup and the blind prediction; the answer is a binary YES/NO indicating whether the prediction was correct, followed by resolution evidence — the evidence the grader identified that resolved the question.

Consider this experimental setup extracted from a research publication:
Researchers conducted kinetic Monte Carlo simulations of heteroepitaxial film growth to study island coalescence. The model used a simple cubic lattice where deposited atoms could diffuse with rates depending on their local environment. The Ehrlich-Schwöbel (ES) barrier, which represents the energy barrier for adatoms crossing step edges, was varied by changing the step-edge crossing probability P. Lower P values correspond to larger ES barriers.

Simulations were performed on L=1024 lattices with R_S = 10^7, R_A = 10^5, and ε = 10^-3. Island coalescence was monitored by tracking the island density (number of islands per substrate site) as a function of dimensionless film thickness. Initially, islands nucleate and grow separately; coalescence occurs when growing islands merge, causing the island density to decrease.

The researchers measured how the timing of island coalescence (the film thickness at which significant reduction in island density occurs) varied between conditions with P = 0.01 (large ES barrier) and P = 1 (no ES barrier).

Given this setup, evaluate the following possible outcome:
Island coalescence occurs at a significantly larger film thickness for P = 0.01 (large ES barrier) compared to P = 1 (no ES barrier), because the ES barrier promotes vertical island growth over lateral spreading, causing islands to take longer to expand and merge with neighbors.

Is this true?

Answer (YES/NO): NO